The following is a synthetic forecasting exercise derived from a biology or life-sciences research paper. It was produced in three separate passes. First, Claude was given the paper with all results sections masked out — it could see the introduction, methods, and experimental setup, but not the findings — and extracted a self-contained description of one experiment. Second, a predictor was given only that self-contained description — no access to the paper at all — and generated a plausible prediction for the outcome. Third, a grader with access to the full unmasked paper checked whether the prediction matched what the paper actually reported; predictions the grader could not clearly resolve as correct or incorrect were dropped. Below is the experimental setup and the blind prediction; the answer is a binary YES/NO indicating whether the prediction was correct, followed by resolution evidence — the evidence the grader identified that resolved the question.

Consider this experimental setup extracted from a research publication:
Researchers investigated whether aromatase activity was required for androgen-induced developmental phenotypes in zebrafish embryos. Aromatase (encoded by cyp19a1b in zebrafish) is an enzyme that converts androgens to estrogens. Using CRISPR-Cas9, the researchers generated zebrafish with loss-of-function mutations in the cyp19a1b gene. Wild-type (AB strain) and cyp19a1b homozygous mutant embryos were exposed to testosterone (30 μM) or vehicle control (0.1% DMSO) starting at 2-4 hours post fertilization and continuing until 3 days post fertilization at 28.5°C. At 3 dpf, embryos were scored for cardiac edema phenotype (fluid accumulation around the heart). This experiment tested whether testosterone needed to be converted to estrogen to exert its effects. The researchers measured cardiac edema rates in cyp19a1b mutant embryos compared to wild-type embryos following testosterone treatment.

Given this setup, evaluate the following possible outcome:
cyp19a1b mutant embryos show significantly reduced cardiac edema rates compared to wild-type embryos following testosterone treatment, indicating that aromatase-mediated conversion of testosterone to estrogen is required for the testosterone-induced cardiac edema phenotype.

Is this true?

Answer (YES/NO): NO